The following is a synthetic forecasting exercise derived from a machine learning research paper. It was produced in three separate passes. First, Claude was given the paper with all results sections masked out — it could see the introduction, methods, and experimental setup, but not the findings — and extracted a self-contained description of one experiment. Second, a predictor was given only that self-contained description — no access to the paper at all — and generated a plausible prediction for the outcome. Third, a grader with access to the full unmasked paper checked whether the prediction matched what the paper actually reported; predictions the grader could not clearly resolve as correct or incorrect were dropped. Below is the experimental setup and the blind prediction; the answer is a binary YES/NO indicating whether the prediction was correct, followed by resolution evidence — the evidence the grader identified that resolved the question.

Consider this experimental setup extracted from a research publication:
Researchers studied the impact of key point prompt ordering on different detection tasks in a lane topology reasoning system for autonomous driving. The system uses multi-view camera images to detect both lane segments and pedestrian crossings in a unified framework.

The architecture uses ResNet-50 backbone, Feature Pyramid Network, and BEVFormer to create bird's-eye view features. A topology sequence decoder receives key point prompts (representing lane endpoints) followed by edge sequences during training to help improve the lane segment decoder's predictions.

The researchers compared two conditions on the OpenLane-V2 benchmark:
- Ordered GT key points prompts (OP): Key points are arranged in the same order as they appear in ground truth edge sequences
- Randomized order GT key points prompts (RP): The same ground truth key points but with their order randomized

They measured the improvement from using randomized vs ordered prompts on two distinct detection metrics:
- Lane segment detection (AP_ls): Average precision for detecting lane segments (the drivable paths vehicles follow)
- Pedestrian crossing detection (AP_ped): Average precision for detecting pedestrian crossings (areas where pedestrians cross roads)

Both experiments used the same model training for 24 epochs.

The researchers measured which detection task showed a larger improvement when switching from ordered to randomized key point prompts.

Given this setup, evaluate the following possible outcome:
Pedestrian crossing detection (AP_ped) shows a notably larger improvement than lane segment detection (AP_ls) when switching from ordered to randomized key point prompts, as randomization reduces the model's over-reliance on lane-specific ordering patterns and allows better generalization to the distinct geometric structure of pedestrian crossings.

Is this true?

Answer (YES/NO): YES